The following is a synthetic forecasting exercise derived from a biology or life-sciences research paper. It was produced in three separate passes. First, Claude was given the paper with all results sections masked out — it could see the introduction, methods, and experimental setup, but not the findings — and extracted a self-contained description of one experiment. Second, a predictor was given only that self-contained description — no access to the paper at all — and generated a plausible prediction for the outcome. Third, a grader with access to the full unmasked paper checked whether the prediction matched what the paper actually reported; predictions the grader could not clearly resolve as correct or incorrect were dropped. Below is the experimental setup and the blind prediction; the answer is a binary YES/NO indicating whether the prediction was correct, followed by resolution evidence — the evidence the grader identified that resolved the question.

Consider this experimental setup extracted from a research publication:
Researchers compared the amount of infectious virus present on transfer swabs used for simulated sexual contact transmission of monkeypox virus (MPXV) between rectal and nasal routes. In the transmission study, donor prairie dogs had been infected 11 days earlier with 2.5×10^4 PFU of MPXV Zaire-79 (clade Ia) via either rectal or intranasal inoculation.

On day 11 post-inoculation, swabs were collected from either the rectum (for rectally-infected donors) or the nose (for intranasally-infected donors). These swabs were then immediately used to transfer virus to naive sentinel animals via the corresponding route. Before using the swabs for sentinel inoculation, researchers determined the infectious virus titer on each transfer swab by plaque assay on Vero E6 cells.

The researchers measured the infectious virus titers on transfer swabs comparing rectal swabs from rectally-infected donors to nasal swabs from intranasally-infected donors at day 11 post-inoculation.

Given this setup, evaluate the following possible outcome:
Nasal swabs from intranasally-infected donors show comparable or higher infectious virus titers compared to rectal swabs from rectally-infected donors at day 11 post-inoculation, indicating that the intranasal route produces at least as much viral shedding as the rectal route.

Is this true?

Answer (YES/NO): NO